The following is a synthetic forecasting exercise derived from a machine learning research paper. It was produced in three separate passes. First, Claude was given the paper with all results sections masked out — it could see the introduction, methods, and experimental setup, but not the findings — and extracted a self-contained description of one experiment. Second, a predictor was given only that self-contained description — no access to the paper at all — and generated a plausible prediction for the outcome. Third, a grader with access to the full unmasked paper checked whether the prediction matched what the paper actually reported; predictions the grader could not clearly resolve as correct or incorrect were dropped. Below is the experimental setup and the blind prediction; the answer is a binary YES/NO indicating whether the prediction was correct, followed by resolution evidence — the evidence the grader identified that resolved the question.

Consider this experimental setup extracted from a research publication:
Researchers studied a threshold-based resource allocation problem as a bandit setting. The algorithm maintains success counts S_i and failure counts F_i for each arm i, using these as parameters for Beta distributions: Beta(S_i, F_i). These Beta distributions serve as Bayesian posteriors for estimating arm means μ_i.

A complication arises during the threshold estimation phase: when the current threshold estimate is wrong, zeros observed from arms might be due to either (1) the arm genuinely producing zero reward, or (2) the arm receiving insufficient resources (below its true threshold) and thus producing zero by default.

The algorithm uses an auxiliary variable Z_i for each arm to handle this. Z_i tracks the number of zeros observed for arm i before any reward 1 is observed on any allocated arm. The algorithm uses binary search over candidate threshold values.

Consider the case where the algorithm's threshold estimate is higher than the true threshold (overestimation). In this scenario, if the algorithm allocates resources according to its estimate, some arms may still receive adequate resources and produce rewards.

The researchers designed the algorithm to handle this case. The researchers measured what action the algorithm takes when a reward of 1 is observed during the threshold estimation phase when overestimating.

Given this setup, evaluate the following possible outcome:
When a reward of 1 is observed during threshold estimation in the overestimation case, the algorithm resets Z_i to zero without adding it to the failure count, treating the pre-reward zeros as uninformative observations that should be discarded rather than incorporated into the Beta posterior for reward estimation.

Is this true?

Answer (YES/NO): NO